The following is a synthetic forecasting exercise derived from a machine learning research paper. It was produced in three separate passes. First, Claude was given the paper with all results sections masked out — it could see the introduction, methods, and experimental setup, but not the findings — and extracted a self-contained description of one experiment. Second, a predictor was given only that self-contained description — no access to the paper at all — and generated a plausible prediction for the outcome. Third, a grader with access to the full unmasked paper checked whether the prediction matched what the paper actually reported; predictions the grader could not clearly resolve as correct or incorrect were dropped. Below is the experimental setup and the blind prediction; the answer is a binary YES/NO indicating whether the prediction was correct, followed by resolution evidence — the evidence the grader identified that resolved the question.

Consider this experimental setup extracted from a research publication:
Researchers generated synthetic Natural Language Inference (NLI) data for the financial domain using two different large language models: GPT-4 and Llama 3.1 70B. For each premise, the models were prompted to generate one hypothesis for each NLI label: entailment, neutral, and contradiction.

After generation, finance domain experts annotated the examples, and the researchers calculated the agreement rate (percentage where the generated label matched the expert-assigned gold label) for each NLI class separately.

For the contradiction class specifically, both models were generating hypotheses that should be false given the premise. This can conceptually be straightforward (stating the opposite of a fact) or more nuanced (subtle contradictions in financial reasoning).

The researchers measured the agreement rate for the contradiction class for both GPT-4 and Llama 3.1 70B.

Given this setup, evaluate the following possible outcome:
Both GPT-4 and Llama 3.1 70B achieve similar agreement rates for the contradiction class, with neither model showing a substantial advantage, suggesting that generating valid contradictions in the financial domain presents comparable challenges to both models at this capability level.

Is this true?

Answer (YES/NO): YES